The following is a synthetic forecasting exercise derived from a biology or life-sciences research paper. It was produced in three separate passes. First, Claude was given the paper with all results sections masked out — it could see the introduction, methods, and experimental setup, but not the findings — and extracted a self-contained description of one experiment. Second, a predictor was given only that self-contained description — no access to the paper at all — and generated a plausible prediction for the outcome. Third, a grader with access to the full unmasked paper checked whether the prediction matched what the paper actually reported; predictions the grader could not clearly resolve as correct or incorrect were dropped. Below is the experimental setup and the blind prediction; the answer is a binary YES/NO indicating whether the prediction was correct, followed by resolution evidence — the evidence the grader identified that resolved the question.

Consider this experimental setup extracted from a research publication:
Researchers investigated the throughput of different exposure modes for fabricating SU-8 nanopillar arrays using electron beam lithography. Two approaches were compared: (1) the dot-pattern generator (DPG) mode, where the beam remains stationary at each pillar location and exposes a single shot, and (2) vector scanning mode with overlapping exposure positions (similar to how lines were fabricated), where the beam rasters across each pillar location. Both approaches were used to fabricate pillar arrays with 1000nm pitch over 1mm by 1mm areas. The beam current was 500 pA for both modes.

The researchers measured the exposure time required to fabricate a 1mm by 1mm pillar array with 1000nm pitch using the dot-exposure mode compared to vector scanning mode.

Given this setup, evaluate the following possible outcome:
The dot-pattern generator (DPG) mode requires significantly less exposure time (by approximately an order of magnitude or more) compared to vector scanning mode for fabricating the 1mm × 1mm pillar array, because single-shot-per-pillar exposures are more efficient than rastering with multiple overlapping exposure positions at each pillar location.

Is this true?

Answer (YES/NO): YES